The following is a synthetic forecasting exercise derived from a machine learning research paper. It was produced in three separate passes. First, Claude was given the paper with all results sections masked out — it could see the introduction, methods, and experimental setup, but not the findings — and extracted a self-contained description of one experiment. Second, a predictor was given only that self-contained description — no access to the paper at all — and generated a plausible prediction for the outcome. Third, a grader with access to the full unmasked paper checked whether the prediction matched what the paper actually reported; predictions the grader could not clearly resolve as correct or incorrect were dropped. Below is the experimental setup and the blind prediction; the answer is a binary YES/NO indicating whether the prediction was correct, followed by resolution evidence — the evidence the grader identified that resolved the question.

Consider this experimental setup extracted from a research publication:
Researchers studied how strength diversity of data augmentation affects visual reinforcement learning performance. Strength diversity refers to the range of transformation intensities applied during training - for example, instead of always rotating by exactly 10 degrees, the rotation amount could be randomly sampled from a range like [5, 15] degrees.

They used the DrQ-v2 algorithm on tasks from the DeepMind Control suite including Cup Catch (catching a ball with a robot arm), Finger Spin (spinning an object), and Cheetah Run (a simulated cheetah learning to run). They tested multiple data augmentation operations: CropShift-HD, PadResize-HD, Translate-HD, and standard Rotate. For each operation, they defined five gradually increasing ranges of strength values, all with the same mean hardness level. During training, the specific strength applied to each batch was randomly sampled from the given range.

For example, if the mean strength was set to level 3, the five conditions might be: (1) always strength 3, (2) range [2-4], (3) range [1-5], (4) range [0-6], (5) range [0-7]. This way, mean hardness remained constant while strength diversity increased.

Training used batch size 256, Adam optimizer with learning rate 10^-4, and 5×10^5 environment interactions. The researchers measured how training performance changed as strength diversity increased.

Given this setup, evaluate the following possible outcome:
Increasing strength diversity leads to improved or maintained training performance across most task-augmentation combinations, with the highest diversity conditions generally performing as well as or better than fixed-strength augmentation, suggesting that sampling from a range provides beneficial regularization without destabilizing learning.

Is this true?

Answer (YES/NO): NO